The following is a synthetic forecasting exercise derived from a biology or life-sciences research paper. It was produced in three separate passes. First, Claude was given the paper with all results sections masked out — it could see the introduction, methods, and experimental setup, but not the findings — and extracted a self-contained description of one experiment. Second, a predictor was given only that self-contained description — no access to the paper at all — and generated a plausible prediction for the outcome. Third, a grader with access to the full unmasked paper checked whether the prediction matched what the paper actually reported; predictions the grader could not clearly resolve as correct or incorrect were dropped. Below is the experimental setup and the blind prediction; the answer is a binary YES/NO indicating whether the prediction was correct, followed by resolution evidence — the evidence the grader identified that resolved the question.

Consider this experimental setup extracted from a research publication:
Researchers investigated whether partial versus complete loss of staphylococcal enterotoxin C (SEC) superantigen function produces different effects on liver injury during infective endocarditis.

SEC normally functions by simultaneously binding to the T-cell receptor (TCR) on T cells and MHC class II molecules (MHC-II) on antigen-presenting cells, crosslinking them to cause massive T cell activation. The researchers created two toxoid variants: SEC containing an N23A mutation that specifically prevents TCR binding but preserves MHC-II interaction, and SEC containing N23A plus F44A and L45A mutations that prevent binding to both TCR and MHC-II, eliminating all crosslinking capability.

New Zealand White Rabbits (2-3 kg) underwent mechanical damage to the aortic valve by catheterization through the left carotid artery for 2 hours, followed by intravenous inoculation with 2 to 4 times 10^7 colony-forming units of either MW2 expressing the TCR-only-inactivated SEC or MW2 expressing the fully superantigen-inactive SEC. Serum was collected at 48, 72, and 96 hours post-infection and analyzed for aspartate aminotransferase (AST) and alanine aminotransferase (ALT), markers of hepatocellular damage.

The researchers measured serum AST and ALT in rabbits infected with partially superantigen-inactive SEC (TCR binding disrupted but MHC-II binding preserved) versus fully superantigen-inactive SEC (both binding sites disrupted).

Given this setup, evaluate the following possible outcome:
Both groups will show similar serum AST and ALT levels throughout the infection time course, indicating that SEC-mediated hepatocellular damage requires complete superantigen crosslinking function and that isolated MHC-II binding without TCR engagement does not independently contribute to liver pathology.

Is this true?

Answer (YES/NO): YES